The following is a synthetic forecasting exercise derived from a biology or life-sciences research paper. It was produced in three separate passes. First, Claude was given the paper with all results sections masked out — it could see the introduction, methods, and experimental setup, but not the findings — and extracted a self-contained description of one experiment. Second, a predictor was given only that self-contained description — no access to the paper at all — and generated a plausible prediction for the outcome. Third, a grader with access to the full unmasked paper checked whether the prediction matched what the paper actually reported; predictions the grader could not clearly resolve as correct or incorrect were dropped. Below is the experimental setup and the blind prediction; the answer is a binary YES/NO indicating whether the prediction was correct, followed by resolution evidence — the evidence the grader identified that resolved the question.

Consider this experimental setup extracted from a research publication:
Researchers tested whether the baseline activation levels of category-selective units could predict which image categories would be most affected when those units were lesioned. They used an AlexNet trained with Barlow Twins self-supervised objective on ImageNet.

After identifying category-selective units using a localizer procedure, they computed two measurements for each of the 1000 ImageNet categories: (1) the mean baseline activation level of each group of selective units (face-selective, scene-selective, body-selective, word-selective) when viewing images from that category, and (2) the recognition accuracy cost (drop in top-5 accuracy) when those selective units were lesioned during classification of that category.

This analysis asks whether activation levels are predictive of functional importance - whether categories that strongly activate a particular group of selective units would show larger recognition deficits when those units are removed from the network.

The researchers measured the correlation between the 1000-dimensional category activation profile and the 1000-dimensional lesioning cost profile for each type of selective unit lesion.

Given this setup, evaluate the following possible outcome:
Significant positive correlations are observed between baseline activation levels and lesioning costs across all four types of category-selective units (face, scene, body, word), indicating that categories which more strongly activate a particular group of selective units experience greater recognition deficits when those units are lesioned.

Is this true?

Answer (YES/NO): NO